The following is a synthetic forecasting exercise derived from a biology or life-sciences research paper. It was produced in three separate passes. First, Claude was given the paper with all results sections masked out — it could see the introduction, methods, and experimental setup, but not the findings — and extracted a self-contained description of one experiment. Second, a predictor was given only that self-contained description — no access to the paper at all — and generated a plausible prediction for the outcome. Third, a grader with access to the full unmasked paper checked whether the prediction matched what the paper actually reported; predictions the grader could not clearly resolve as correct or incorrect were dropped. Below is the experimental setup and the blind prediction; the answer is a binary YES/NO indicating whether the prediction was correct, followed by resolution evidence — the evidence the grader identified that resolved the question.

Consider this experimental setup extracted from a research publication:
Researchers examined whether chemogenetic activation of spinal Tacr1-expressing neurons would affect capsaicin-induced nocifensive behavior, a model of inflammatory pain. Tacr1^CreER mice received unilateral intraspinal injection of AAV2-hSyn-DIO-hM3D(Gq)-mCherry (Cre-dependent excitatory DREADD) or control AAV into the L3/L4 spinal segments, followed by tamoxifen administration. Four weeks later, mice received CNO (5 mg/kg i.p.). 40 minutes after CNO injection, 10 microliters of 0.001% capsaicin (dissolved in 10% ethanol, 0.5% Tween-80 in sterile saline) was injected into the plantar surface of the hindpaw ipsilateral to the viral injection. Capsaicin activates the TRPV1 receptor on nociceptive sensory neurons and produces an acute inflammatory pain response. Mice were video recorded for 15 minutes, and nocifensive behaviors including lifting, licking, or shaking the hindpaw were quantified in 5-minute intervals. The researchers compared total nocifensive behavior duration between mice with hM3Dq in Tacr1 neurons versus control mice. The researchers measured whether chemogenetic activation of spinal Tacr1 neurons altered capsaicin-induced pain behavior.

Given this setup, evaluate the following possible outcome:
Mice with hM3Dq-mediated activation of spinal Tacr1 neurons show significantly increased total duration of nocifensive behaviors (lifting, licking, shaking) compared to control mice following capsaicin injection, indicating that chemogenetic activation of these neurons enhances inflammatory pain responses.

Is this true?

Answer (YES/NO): NO